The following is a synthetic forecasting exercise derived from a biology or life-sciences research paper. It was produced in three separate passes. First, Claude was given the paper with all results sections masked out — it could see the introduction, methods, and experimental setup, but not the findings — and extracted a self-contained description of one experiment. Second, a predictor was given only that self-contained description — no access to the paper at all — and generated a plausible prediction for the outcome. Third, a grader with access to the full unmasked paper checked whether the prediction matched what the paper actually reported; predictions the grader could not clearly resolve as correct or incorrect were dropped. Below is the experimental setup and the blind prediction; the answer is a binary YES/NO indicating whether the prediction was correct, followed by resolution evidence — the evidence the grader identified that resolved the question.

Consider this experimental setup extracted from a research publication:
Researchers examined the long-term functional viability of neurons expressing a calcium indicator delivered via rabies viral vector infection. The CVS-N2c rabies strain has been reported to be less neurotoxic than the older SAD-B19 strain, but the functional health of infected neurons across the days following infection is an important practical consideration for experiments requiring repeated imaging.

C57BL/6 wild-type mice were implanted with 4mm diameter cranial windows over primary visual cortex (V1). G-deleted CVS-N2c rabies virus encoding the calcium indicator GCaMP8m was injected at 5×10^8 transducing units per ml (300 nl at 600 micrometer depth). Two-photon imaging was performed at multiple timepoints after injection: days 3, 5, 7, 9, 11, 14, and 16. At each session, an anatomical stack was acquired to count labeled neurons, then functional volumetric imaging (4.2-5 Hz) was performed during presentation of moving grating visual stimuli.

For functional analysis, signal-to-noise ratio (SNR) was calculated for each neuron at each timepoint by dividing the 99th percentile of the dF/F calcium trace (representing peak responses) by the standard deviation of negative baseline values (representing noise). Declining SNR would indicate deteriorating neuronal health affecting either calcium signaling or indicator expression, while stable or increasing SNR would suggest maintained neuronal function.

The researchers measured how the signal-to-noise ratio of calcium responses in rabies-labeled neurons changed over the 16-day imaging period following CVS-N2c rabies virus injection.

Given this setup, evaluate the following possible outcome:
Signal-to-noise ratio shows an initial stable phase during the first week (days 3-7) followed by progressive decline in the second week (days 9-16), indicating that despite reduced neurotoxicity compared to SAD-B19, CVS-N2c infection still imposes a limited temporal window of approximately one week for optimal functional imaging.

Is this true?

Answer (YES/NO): NO